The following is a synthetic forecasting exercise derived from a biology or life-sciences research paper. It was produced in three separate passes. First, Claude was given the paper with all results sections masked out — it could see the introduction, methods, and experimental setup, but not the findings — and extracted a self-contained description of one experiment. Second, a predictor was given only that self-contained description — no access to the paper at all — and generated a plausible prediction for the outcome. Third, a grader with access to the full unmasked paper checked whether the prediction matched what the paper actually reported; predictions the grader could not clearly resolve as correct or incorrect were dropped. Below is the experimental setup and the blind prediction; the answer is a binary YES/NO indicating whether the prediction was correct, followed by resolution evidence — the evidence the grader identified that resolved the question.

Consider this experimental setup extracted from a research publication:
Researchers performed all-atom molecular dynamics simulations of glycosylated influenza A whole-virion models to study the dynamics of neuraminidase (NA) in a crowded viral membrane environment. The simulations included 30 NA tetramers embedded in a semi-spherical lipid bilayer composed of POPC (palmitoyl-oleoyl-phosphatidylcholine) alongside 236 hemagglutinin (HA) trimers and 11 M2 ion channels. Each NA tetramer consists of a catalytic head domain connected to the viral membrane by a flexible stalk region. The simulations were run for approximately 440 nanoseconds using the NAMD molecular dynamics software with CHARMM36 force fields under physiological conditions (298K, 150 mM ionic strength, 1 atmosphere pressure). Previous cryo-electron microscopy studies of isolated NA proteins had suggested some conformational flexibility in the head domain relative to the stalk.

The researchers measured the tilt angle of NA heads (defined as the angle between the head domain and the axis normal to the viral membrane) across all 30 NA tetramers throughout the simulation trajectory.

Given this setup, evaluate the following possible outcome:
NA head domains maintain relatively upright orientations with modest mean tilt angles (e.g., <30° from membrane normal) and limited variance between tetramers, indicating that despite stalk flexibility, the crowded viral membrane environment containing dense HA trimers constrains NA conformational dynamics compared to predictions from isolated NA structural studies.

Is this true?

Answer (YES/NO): NO